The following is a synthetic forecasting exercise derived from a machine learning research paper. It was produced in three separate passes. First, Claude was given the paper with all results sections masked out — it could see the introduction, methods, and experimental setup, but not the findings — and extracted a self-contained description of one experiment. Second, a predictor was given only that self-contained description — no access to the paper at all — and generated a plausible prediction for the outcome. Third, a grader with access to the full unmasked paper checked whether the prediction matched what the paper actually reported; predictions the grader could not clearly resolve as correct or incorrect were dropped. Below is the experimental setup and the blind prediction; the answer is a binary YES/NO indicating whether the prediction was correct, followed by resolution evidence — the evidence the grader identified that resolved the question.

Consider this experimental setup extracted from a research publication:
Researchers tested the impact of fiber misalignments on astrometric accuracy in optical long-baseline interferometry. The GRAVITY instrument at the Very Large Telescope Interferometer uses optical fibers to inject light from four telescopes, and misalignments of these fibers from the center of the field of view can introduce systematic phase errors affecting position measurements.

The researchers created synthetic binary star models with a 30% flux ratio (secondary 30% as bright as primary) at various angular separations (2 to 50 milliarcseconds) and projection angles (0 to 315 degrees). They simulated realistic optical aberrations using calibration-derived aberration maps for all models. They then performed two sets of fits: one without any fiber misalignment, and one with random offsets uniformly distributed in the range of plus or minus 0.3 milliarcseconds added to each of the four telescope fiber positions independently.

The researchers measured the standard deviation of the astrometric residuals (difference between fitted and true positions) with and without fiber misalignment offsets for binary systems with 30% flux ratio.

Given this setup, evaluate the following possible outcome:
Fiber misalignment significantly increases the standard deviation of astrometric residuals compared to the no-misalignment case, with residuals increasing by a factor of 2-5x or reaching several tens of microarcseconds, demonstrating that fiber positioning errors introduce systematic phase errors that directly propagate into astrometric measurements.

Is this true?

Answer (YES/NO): NO